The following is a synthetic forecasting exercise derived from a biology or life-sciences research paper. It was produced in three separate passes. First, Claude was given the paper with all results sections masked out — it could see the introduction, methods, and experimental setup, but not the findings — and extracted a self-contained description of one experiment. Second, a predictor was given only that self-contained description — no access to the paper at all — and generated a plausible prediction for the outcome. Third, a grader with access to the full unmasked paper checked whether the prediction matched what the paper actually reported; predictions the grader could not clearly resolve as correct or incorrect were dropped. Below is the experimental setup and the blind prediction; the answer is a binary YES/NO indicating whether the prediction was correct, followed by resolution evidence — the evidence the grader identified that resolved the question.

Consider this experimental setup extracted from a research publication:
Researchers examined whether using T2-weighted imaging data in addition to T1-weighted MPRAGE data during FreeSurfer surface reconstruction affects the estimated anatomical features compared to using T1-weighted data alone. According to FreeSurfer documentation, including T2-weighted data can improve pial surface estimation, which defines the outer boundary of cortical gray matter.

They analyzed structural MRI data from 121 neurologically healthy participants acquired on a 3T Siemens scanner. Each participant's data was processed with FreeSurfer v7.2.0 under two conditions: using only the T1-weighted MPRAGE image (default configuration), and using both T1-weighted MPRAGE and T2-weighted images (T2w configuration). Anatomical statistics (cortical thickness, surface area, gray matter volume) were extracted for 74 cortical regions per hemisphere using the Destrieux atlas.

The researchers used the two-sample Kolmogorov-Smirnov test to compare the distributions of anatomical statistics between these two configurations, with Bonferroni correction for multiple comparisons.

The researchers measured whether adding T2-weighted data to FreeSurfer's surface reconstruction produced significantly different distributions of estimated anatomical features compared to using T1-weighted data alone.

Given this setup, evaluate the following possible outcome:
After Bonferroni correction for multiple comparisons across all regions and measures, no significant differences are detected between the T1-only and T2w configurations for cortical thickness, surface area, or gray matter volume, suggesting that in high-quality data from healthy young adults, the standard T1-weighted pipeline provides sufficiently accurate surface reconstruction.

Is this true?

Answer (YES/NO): NO